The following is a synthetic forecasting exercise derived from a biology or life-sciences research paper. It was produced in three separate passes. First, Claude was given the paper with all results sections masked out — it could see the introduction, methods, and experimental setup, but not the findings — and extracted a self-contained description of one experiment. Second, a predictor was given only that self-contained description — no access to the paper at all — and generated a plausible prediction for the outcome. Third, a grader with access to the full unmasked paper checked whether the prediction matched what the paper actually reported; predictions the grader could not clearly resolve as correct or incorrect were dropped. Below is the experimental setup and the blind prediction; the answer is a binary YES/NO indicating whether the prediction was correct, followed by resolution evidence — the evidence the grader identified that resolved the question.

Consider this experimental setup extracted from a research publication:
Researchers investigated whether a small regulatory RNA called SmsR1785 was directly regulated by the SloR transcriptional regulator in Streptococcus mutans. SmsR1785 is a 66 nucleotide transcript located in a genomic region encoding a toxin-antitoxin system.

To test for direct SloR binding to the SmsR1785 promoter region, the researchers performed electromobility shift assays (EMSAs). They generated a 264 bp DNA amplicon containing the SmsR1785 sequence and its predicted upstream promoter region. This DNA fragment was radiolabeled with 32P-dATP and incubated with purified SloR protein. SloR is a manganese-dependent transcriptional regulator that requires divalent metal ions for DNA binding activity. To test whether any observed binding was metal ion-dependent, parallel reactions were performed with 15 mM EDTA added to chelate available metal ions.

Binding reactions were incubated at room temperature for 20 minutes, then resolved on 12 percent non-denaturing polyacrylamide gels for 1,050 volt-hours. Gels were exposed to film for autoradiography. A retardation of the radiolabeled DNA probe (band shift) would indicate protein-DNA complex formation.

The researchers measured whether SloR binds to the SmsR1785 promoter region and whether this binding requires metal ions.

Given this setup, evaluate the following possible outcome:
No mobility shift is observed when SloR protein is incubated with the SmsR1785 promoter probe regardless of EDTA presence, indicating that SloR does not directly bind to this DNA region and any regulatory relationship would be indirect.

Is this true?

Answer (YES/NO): NO